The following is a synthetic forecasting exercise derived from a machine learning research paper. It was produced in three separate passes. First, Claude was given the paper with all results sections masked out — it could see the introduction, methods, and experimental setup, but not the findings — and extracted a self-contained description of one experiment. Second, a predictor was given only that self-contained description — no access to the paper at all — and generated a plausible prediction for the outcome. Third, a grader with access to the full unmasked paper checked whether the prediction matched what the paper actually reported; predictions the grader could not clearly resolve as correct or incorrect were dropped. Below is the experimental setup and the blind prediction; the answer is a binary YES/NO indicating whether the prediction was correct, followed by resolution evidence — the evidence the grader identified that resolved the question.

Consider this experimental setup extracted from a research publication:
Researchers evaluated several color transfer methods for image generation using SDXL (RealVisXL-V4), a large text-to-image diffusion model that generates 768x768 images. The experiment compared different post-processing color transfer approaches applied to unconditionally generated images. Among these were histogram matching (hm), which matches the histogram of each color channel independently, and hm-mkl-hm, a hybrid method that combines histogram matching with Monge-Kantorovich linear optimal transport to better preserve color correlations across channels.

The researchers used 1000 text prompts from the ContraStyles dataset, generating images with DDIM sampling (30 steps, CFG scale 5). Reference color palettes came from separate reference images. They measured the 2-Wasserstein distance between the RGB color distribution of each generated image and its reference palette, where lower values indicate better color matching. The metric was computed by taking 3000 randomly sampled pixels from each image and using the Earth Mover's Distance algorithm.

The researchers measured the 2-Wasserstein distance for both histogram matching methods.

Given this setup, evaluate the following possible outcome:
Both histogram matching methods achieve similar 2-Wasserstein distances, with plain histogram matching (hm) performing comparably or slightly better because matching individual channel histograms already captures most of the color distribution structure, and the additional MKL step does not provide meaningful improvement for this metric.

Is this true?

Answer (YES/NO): NO